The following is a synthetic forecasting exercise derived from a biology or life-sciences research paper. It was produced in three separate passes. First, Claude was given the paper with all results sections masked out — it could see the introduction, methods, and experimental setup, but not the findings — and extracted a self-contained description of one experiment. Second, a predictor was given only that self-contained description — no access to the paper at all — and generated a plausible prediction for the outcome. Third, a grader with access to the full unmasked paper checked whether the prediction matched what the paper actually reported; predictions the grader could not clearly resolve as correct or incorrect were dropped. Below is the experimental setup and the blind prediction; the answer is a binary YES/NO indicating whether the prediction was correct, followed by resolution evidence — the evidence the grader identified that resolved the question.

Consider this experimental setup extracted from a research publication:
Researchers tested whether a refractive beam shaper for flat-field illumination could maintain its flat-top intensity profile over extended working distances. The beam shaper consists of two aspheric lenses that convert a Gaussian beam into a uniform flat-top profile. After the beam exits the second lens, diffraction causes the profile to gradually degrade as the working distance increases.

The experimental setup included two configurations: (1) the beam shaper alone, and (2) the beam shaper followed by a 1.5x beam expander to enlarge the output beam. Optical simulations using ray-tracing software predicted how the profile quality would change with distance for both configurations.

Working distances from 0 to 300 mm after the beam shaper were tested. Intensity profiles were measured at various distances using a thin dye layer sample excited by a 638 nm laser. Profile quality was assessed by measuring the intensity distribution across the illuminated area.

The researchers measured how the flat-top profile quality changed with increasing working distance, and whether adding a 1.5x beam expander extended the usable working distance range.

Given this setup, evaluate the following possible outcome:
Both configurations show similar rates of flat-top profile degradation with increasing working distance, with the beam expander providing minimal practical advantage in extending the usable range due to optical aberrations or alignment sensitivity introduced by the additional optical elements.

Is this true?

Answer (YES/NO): NO